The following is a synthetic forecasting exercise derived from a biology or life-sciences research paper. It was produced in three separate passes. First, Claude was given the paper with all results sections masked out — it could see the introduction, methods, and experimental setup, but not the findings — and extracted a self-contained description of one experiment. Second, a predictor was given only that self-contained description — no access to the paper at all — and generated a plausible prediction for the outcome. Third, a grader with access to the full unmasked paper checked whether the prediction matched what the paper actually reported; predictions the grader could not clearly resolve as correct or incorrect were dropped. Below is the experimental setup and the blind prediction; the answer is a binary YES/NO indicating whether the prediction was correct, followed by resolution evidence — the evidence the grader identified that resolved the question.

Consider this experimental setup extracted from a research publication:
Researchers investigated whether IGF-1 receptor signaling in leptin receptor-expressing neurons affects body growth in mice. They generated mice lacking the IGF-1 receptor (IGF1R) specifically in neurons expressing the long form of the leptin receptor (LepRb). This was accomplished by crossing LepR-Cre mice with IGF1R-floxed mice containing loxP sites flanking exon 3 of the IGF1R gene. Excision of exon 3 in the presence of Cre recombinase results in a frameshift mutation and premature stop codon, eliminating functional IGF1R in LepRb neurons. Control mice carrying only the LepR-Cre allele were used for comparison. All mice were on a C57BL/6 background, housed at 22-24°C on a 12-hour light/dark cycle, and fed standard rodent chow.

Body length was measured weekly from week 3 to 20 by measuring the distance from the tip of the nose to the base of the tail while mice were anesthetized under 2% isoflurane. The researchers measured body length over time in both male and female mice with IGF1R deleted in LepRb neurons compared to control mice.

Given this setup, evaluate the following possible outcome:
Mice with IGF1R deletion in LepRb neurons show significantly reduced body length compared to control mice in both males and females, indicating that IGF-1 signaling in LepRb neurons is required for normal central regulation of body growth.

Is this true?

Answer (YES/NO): NO